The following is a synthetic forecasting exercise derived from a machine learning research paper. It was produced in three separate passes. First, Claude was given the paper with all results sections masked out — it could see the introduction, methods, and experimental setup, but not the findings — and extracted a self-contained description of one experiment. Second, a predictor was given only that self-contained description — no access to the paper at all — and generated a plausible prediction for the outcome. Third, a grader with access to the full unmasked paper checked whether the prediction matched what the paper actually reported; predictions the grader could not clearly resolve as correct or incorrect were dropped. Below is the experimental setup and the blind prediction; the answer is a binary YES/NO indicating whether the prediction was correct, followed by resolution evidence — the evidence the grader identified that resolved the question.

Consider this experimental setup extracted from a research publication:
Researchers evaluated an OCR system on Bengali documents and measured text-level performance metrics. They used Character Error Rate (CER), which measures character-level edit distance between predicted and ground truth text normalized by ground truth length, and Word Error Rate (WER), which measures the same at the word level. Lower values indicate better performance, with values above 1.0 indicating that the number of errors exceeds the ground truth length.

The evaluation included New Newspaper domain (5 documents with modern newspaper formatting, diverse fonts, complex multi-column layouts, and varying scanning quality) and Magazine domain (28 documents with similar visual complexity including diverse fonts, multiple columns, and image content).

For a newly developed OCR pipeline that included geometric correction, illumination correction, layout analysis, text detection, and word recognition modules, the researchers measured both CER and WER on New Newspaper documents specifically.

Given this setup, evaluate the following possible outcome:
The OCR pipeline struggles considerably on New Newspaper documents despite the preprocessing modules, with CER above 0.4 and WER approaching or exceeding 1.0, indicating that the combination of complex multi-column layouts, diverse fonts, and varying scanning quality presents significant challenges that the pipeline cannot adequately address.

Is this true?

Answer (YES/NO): YES